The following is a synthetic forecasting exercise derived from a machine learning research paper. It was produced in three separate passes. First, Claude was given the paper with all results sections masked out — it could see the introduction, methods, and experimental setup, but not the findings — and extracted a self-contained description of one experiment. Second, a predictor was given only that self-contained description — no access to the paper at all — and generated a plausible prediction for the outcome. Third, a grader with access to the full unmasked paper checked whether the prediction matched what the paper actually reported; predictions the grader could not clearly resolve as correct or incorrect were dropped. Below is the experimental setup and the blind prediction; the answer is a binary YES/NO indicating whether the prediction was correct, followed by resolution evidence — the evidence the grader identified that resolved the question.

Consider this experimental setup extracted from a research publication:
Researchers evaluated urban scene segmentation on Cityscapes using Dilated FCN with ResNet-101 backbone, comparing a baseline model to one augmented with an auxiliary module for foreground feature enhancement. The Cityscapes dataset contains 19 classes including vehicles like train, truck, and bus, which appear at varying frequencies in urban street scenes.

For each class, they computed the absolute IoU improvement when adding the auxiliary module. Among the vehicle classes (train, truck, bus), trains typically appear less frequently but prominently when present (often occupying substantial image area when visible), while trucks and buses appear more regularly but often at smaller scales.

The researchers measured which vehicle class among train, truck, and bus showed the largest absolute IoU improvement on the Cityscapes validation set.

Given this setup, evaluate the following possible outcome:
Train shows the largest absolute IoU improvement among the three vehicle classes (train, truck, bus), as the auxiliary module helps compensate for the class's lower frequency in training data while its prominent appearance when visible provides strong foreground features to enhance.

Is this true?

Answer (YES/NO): YES